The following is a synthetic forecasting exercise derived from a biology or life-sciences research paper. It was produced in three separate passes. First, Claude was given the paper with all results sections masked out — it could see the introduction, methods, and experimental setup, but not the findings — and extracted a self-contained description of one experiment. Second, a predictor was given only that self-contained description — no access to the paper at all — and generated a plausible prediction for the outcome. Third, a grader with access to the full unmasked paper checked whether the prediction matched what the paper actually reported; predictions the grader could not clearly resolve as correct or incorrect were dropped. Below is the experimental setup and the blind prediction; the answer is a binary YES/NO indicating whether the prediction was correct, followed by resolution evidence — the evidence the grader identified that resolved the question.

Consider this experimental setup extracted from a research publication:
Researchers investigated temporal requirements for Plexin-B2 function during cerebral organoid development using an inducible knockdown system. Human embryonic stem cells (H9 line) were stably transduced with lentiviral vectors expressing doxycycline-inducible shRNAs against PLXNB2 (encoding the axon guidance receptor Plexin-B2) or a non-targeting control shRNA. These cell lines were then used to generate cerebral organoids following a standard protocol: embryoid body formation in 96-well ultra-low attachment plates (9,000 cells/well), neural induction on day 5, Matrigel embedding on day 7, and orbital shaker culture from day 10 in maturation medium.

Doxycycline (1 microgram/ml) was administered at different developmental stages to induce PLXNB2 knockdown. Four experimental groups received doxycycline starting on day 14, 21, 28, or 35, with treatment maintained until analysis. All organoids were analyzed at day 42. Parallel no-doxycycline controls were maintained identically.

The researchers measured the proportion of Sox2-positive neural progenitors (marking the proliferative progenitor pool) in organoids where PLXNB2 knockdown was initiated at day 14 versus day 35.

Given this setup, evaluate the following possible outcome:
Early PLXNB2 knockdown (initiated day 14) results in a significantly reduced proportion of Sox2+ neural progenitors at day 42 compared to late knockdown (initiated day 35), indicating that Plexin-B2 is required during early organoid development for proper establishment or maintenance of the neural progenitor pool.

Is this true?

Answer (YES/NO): YES